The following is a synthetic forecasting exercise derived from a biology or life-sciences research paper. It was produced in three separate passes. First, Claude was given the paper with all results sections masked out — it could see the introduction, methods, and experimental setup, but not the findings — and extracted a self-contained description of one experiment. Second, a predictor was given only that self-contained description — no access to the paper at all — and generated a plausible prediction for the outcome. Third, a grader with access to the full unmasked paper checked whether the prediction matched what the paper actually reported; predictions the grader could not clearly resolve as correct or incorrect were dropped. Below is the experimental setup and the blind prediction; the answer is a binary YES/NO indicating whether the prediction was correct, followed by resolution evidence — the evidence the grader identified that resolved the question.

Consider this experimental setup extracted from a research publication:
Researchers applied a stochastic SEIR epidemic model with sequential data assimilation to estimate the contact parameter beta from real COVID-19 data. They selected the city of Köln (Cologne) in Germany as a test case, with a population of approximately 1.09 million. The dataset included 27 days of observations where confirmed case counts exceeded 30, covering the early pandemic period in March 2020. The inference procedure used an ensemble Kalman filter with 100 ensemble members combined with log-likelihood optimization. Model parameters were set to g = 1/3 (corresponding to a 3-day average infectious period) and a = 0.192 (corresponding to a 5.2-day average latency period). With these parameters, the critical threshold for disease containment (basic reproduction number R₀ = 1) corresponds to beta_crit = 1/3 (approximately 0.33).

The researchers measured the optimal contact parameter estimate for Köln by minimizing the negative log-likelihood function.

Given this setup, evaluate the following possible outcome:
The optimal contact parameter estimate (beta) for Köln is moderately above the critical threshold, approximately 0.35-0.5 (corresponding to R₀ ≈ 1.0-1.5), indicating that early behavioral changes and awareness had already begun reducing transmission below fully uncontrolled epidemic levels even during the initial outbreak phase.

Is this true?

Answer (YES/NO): NO